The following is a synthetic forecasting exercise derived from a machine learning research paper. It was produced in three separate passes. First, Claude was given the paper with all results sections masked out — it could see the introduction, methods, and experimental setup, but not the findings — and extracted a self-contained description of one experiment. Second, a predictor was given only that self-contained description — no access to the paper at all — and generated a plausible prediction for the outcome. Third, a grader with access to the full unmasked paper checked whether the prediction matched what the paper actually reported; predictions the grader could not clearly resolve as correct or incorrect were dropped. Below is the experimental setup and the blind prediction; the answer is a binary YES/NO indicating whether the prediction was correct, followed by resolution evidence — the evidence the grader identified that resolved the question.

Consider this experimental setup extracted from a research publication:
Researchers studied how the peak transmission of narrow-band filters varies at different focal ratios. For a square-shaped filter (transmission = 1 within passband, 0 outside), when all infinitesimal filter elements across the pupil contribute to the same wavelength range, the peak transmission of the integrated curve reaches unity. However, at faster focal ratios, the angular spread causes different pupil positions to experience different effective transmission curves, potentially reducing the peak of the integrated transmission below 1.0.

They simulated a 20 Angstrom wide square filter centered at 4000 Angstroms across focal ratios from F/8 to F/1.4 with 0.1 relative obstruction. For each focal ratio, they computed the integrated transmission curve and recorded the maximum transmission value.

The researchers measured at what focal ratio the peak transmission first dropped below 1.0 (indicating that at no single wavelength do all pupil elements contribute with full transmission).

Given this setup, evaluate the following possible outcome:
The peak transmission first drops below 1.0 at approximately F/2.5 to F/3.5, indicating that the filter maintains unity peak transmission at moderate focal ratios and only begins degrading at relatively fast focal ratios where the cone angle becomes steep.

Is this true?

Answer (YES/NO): NO